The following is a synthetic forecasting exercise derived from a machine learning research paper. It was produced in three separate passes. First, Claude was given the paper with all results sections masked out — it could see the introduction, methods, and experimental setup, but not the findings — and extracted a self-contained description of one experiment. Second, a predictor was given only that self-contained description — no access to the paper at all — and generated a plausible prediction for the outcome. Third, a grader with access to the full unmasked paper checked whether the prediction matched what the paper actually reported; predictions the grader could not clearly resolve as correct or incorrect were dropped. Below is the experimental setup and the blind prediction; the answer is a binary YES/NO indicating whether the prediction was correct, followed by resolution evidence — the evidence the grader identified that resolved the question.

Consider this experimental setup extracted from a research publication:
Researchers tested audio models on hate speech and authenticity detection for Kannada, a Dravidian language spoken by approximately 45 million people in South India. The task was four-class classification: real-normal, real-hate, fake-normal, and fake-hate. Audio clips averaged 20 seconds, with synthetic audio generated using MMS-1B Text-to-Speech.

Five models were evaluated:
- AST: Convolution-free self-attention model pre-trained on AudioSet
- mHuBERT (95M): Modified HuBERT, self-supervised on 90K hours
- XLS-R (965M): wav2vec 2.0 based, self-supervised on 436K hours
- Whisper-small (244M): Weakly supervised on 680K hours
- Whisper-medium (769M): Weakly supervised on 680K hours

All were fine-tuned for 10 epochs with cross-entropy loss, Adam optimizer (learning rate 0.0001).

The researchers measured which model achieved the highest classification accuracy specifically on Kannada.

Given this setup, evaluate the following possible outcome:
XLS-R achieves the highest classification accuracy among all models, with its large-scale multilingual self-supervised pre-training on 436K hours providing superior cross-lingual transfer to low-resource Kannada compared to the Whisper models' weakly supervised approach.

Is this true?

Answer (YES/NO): NO